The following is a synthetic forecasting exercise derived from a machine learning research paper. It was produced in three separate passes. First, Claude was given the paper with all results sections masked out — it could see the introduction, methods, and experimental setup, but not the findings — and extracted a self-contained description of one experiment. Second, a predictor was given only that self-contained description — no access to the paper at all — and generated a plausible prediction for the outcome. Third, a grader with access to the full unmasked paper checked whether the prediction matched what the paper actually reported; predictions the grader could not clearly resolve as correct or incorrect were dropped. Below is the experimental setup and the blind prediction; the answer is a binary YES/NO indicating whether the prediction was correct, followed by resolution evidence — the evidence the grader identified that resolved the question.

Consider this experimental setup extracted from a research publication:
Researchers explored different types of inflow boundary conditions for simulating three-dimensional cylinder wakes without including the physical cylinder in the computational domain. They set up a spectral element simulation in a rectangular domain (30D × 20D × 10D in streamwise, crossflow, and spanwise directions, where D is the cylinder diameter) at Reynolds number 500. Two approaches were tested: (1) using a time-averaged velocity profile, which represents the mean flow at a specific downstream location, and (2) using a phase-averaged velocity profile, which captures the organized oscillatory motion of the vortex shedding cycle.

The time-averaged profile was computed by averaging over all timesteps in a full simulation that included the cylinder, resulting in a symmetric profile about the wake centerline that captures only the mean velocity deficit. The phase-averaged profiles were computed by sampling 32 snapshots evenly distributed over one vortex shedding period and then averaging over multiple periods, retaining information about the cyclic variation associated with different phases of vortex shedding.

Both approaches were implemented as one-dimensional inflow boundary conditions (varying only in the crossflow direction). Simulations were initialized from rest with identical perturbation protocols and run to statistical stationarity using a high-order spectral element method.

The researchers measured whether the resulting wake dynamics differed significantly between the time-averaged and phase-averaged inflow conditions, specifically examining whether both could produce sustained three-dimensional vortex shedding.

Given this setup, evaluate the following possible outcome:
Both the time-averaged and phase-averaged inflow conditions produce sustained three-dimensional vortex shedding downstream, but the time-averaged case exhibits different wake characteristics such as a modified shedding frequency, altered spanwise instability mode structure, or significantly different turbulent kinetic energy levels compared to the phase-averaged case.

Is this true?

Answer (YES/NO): YES